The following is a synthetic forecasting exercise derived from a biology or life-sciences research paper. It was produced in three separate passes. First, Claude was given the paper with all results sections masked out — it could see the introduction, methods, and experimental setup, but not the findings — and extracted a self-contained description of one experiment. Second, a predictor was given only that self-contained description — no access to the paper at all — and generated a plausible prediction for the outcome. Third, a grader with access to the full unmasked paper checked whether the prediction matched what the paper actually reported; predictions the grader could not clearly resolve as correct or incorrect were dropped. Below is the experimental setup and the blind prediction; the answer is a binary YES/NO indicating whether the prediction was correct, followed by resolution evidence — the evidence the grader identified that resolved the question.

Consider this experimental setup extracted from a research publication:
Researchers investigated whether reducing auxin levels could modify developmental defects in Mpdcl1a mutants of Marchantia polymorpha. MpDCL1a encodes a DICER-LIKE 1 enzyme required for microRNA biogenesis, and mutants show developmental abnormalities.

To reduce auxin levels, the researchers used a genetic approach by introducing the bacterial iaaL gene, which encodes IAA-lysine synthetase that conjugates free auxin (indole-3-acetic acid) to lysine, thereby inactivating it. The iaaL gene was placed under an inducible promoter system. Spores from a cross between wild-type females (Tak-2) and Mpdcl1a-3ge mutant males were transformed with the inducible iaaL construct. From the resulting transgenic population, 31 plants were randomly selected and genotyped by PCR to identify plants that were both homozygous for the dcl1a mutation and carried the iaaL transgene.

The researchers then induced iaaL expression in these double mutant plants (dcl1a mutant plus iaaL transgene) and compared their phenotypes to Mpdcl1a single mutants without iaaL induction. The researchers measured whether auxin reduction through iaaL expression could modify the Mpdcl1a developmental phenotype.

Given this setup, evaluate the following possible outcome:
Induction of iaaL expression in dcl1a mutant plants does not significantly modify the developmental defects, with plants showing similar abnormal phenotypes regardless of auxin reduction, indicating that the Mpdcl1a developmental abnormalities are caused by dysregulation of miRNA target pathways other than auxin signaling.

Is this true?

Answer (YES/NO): NO